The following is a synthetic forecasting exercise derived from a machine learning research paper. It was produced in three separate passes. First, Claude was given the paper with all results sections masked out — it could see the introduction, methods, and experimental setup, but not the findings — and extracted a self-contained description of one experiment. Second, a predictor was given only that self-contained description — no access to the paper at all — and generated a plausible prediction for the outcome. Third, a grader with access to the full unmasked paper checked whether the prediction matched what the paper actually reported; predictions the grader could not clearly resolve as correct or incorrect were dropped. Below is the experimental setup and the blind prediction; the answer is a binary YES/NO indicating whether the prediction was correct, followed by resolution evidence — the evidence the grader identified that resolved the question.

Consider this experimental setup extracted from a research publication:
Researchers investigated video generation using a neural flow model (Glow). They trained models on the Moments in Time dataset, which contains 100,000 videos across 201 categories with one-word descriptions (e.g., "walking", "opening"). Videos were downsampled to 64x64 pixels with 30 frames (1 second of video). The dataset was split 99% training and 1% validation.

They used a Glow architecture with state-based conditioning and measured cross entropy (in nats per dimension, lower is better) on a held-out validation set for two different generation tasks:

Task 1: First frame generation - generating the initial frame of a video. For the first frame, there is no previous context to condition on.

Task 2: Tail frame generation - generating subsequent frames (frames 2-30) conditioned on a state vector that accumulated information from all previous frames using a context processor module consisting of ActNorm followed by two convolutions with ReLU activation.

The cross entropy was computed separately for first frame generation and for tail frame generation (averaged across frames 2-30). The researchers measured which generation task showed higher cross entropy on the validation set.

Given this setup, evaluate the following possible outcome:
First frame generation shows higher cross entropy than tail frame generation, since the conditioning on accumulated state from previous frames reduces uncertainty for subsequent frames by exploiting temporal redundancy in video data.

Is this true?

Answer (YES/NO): NO